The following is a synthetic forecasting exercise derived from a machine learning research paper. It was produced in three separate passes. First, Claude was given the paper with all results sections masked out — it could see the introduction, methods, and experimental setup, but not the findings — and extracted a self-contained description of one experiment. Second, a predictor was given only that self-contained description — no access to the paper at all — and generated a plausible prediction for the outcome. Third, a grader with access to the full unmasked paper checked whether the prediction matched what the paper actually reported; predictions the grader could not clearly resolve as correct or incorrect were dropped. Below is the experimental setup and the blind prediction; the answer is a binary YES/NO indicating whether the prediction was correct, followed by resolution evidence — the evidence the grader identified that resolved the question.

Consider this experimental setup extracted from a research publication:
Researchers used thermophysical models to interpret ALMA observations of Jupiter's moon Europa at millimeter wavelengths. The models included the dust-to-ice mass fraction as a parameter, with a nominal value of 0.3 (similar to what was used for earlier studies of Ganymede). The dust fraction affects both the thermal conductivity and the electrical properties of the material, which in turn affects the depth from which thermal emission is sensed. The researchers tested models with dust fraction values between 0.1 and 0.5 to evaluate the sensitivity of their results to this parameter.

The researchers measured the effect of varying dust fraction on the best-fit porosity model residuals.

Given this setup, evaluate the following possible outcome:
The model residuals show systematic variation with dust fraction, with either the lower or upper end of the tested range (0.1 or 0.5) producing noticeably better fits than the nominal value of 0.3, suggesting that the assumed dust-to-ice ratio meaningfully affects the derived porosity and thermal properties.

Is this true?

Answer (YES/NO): NO